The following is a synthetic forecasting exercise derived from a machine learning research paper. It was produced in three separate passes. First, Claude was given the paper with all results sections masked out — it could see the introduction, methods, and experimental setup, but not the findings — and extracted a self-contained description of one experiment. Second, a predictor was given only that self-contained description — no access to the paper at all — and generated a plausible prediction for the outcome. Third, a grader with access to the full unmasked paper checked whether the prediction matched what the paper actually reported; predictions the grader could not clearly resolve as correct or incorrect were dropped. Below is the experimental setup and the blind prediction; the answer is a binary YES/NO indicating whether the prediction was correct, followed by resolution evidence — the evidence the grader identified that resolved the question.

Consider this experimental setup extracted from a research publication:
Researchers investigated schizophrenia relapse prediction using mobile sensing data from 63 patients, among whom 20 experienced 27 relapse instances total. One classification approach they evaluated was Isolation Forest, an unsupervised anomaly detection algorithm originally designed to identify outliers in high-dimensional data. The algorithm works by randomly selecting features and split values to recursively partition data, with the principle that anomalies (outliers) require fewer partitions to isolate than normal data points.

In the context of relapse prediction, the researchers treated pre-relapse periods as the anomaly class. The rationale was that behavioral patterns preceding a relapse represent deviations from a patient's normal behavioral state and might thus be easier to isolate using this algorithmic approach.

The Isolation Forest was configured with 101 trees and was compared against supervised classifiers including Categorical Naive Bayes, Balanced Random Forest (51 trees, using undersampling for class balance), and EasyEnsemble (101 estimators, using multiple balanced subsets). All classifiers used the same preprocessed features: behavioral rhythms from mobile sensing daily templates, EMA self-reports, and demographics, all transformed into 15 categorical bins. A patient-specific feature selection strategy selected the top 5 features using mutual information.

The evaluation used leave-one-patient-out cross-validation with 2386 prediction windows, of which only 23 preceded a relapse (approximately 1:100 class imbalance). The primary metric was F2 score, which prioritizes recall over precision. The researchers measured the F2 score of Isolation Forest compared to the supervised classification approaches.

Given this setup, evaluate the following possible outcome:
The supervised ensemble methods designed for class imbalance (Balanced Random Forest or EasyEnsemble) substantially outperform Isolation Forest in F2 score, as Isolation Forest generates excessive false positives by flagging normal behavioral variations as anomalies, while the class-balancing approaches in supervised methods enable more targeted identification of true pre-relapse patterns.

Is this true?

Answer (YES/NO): NO